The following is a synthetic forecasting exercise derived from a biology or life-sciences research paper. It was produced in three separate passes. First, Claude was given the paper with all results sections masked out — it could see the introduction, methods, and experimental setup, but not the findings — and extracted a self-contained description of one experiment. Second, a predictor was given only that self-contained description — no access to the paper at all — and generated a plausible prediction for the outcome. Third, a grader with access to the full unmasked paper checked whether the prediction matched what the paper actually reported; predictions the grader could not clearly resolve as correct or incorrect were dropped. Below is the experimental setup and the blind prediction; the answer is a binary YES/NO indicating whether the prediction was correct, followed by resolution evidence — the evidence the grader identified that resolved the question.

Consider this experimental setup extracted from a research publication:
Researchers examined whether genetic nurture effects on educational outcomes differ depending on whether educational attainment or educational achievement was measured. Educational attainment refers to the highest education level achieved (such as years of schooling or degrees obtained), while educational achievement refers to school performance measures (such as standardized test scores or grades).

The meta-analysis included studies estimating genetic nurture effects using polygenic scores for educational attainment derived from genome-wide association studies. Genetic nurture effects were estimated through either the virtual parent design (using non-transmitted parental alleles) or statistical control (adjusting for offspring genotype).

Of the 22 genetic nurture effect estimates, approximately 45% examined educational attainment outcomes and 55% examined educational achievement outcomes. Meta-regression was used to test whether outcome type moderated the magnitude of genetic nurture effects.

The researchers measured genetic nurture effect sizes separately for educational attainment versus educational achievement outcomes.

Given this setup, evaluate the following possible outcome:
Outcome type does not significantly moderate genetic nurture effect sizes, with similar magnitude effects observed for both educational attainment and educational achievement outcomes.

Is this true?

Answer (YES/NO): YES